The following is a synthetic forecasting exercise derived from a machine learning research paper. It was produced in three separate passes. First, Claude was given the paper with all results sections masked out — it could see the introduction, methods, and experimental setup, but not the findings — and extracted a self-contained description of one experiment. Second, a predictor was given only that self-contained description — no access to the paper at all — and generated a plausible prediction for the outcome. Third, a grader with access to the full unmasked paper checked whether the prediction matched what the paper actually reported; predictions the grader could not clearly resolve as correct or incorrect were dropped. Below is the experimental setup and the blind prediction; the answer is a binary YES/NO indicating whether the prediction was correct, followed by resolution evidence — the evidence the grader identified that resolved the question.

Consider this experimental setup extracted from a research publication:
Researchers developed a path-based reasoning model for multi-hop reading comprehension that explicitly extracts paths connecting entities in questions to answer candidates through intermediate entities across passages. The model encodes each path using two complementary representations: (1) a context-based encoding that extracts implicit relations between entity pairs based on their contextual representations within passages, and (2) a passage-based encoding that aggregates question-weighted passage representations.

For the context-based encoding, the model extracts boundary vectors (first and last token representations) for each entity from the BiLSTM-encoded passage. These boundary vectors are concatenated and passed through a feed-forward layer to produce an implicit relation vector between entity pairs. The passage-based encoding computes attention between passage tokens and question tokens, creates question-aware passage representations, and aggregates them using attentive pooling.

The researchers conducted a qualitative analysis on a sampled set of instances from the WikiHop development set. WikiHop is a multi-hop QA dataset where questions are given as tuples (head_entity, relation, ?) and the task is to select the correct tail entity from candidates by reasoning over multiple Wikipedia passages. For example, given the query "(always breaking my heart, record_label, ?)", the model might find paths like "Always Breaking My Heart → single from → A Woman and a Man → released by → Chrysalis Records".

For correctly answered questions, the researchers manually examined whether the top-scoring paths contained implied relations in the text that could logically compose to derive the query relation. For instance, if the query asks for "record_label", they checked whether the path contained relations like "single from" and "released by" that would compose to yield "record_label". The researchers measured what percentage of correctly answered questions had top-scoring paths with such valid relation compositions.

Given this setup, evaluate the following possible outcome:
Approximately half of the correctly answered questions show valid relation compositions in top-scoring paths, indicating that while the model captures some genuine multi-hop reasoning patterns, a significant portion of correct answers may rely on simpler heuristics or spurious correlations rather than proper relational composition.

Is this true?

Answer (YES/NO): NO